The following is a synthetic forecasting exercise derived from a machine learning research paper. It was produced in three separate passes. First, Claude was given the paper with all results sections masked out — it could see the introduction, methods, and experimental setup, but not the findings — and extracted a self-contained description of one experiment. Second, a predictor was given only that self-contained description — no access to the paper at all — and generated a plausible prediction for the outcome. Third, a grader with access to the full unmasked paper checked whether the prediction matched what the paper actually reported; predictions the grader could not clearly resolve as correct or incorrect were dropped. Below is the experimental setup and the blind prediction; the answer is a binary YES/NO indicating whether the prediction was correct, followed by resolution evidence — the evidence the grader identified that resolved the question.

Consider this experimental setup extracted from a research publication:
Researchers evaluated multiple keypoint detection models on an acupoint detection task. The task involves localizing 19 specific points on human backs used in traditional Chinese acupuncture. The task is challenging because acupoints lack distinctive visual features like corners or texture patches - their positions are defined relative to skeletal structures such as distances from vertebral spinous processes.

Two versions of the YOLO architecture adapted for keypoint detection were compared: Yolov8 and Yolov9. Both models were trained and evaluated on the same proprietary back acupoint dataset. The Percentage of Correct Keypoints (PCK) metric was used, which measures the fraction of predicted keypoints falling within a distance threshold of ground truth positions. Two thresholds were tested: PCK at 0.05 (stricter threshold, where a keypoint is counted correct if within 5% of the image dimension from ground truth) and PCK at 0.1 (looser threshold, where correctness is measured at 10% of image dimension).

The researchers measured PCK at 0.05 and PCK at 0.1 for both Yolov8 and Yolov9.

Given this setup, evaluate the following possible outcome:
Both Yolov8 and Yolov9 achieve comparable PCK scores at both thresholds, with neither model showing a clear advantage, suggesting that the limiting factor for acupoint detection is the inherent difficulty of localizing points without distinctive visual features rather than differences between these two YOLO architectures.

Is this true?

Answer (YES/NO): NO